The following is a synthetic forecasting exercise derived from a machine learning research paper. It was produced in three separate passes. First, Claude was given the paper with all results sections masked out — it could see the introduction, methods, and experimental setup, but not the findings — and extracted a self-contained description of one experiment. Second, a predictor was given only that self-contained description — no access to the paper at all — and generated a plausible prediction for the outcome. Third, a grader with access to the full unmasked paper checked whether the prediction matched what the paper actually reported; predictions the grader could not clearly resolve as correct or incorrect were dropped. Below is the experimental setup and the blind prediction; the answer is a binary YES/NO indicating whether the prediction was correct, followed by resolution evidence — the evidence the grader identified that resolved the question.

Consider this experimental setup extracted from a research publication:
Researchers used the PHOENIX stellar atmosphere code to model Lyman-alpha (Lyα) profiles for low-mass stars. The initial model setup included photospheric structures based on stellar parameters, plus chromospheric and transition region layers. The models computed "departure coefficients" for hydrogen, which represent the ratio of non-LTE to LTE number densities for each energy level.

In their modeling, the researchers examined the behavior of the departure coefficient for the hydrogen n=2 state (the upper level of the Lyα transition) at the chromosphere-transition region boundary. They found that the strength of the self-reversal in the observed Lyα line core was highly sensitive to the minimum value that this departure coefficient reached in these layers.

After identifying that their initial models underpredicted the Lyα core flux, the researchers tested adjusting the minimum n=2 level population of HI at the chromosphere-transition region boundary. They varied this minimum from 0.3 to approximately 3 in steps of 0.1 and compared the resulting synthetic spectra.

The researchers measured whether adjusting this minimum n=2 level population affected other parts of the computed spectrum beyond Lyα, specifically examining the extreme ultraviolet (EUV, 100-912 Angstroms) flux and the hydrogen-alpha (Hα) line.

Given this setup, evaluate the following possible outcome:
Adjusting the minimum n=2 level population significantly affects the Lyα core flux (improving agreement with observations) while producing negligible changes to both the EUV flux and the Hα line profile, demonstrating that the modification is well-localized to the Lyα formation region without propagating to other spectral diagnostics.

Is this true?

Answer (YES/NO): YES